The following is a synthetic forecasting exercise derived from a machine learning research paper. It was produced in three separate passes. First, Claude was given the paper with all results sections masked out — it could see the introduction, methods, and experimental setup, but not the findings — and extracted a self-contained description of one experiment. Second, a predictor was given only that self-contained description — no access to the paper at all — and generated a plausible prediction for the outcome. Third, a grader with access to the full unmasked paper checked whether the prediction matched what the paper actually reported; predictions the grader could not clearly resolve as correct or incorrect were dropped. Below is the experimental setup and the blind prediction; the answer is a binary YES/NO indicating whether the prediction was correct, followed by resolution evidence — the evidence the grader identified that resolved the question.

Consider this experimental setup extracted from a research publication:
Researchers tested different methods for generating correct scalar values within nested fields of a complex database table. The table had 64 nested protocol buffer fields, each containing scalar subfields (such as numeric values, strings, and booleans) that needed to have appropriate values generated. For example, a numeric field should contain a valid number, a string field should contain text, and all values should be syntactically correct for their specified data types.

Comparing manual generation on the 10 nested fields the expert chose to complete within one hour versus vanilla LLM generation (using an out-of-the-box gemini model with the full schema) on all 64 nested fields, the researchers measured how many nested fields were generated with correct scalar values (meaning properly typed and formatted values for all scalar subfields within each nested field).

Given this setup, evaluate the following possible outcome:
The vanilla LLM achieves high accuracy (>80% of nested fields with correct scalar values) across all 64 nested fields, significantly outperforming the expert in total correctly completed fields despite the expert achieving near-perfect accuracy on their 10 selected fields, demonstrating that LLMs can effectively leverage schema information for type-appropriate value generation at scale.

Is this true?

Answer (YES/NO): NO